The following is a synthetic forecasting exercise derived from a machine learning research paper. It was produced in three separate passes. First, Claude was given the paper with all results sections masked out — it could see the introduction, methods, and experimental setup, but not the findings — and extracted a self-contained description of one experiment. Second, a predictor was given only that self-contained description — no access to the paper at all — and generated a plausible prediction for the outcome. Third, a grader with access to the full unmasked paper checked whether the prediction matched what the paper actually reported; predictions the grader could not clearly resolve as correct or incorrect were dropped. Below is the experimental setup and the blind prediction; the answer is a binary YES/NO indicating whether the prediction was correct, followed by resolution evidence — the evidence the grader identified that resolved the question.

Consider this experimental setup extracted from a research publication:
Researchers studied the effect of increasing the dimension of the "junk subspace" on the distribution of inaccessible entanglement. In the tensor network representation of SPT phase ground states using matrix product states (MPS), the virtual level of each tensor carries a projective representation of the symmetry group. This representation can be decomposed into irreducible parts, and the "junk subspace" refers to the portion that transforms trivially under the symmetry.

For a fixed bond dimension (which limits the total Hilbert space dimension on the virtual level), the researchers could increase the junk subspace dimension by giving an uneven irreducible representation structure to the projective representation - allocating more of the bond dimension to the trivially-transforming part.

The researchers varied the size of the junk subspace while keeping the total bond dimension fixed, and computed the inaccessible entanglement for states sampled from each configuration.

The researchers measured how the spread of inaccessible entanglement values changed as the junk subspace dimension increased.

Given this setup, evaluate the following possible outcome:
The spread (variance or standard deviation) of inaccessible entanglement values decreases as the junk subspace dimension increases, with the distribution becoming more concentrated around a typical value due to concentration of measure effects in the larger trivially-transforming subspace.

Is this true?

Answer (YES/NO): NO